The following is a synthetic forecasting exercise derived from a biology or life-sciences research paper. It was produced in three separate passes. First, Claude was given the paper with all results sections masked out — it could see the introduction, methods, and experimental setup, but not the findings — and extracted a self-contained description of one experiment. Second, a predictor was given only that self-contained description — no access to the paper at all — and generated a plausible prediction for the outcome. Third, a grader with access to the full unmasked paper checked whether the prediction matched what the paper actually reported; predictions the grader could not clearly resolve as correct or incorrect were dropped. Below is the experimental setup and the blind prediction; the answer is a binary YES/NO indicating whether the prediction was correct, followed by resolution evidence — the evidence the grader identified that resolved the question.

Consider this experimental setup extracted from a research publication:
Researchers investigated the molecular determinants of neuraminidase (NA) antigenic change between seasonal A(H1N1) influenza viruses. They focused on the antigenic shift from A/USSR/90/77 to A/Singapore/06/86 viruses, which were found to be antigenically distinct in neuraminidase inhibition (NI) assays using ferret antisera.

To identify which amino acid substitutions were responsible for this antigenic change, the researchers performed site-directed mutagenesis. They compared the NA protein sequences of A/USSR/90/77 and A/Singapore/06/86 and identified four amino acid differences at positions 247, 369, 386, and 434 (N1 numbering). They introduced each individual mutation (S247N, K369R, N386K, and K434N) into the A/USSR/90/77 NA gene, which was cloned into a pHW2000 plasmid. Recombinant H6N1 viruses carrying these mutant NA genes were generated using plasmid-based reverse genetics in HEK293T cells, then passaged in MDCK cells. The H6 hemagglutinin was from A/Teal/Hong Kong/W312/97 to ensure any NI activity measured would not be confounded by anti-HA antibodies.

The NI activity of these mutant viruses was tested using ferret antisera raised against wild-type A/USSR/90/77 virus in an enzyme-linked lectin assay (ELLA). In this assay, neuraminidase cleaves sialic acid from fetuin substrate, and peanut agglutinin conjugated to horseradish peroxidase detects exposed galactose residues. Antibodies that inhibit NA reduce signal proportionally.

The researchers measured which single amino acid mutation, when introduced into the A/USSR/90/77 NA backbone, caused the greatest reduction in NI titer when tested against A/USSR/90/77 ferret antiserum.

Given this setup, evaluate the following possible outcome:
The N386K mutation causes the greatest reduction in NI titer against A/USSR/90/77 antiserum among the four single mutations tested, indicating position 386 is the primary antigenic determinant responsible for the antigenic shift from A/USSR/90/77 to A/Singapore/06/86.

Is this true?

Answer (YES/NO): NO